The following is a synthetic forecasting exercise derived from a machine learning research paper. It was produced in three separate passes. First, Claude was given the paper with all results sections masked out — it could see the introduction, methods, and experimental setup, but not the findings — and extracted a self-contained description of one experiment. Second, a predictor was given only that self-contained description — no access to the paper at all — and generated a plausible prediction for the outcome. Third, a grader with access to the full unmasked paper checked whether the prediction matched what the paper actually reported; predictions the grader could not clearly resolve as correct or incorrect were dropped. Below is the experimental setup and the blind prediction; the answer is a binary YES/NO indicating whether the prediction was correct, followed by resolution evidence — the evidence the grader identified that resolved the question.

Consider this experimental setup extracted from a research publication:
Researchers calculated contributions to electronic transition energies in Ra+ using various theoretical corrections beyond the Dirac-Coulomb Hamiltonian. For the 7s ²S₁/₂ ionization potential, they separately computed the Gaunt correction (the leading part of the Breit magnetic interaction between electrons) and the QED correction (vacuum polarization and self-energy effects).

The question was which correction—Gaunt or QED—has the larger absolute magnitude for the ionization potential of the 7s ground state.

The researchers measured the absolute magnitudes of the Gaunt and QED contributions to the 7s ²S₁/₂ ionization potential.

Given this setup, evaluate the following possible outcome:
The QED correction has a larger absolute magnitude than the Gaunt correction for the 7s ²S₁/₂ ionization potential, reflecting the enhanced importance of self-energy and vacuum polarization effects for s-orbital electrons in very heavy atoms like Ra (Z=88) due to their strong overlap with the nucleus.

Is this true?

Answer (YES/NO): YES